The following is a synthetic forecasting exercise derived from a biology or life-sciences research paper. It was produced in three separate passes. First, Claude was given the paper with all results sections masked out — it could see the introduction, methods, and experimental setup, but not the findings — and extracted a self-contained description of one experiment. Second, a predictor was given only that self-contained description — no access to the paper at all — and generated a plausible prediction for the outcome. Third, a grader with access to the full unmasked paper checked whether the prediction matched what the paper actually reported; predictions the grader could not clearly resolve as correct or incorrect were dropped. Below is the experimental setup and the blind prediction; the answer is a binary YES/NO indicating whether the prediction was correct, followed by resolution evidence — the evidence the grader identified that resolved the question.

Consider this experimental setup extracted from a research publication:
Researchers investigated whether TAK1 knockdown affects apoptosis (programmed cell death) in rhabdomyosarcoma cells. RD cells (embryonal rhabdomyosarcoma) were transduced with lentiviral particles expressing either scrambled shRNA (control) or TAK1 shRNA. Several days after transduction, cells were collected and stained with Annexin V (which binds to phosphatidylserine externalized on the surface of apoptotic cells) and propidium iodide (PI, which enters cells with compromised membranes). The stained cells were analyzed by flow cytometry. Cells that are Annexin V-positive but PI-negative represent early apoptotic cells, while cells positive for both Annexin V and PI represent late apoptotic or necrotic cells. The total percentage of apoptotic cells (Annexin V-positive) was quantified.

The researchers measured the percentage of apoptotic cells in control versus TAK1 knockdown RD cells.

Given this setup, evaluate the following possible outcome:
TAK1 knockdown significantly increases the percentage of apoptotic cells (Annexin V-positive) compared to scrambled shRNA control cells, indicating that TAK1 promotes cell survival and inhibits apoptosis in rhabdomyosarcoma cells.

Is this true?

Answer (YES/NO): YES